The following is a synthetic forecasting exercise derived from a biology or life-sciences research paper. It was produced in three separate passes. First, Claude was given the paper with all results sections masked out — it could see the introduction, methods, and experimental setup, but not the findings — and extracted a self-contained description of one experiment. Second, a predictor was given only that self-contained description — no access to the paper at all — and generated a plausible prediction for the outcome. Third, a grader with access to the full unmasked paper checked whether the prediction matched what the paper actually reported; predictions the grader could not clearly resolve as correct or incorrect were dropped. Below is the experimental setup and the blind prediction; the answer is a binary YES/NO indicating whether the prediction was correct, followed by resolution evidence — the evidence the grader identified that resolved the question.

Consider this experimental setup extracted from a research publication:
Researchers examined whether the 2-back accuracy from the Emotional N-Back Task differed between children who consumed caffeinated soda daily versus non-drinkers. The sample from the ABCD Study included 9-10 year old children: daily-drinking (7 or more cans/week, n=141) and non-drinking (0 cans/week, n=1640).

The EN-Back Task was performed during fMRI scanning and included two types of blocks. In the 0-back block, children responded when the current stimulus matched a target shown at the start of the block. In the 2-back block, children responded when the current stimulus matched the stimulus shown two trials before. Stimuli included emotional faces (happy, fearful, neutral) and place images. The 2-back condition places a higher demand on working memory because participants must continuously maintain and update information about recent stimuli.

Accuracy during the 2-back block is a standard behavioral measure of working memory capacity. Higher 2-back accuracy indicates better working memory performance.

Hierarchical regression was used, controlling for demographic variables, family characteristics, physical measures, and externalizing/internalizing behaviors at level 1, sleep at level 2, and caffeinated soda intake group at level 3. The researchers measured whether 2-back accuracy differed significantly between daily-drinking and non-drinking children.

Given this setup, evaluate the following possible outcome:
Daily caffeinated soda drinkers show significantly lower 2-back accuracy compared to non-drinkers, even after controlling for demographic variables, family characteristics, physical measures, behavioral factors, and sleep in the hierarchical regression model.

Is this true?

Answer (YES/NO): NO